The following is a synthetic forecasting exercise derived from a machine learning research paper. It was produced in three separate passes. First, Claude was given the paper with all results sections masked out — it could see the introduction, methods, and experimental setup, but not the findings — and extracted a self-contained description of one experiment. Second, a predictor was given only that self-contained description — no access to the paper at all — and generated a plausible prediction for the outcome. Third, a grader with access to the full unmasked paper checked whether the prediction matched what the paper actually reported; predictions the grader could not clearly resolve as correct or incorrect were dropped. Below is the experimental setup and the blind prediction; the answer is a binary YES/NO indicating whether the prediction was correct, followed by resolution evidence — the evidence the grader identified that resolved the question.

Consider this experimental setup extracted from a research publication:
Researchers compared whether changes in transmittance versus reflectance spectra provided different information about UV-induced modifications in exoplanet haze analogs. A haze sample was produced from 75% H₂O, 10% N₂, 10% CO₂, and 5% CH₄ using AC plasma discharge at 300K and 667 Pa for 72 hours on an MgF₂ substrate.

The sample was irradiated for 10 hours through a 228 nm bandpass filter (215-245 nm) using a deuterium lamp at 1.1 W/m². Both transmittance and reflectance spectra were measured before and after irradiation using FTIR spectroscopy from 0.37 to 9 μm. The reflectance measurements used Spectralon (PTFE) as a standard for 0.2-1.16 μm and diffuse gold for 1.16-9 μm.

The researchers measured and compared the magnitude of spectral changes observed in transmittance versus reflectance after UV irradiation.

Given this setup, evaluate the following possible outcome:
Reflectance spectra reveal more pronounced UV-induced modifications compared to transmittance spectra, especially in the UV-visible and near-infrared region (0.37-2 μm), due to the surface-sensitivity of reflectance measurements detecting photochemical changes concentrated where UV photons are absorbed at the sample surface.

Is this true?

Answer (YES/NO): NO